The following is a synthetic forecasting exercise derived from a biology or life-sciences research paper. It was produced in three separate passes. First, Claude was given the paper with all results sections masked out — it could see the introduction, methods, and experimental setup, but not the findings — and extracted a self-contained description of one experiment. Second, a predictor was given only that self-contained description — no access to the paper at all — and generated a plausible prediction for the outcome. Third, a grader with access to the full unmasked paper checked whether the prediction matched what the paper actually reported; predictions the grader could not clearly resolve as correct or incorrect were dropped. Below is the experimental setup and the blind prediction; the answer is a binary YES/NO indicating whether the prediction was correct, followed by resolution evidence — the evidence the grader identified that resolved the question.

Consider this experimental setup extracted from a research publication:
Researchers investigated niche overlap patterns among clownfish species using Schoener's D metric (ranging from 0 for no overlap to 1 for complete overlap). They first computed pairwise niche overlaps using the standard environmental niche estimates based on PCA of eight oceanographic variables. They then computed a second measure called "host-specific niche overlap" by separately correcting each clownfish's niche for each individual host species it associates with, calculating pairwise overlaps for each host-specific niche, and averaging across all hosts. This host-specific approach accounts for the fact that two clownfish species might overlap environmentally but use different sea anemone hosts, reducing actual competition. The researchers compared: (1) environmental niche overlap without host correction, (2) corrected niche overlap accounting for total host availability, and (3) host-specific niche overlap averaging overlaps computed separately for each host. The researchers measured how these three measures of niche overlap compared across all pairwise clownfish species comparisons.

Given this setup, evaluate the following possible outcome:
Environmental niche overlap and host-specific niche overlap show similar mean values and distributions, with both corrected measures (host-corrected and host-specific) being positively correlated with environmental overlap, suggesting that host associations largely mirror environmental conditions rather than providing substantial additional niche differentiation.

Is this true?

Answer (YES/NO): NO